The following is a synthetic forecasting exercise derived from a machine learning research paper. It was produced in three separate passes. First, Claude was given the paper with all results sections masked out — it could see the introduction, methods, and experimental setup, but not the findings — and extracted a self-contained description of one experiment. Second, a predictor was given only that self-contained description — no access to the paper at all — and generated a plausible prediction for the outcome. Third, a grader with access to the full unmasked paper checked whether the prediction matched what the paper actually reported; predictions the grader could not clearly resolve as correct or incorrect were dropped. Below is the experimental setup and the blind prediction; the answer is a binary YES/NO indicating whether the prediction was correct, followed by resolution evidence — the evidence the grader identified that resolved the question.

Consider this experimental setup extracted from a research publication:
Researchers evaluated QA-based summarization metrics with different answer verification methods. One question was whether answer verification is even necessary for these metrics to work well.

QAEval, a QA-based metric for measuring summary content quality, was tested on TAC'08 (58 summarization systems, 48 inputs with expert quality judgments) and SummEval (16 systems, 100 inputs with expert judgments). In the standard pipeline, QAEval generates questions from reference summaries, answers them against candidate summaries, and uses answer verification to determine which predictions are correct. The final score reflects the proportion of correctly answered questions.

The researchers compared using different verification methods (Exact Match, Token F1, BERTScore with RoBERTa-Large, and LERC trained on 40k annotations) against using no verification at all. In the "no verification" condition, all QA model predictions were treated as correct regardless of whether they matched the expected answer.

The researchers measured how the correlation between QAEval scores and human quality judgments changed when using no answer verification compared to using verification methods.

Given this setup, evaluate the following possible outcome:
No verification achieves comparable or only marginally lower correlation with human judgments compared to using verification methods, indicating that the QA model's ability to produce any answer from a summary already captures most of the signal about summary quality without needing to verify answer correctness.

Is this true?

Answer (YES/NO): NO